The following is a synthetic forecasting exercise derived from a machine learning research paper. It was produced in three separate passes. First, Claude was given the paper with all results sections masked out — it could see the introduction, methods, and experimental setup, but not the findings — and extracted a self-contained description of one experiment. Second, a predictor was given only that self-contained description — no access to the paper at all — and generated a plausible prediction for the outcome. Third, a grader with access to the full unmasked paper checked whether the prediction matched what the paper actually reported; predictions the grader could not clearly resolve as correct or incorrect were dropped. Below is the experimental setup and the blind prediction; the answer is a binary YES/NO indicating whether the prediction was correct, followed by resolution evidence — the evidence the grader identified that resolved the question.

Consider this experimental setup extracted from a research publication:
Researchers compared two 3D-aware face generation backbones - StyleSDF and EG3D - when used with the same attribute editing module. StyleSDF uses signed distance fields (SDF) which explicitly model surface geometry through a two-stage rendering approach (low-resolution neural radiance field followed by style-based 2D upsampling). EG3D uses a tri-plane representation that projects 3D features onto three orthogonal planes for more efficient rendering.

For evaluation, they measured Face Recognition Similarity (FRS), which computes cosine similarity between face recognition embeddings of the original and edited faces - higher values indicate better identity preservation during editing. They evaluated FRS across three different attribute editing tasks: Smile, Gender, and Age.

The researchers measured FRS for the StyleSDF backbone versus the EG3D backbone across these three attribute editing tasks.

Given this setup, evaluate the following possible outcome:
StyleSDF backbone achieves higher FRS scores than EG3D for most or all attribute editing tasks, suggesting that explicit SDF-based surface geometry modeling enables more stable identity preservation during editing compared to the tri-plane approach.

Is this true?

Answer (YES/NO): NO